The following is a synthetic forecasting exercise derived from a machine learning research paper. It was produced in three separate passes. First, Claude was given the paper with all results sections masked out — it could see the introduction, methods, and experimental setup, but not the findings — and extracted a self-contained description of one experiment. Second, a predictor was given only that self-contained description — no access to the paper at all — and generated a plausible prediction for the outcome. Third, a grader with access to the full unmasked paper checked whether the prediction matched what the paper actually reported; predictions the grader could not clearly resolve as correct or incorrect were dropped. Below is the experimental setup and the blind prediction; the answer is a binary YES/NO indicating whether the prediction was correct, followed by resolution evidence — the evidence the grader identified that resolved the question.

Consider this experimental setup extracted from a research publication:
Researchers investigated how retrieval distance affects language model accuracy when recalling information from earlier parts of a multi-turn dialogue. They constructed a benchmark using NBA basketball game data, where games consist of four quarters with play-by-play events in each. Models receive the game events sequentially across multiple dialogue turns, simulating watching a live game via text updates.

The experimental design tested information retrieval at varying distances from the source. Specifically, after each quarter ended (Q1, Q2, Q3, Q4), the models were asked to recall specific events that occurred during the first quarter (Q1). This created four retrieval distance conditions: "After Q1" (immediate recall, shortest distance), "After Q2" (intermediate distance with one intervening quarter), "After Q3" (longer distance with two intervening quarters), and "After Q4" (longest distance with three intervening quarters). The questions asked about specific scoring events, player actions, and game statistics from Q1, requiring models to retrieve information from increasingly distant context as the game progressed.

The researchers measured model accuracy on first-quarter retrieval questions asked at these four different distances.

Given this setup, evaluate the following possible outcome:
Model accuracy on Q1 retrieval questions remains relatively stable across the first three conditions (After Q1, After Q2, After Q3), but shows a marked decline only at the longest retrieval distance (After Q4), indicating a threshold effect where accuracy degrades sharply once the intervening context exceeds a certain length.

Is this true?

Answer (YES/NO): NO